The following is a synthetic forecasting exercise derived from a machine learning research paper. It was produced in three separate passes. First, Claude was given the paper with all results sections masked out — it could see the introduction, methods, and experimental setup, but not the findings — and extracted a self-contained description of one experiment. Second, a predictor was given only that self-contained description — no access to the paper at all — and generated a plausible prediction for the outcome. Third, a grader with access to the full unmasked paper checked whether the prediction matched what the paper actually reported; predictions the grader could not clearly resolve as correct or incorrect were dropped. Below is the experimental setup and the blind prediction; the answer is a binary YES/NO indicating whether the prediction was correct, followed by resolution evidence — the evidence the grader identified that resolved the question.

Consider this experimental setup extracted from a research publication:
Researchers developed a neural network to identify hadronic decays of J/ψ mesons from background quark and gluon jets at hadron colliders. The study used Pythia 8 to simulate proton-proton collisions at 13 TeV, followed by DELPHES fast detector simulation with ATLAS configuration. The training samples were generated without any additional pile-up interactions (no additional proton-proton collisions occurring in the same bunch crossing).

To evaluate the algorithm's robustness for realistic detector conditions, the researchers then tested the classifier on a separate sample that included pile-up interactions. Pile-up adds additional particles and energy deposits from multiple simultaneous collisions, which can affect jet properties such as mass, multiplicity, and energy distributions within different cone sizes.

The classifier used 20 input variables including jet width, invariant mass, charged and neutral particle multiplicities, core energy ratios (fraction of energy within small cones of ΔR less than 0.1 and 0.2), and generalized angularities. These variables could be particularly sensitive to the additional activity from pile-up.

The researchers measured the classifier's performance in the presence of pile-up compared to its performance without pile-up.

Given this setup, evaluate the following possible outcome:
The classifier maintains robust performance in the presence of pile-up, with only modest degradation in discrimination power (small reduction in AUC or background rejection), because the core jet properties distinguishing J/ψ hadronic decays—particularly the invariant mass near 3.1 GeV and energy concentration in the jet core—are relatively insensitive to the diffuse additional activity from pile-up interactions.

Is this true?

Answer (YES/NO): NO